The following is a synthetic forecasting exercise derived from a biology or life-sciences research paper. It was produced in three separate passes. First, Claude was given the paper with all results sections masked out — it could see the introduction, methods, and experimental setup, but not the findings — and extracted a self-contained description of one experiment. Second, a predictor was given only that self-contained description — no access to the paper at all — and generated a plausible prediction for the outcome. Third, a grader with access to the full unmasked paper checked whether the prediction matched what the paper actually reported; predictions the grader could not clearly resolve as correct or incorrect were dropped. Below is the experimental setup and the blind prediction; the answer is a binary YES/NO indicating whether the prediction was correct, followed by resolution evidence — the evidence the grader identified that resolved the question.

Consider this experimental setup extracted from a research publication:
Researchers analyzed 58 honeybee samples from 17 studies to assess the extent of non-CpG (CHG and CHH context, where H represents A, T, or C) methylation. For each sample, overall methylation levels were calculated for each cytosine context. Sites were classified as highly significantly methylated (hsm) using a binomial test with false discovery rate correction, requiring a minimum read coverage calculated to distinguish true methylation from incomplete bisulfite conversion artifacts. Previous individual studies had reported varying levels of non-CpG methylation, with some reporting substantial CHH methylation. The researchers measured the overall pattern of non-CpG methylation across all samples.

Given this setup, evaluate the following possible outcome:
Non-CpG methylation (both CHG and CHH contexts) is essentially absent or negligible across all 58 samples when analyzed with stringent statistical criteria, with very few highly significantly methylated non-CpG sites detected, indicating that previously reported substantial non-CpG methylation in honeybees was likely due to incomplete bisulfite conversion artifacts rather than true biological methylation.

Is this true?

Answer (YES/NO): YES